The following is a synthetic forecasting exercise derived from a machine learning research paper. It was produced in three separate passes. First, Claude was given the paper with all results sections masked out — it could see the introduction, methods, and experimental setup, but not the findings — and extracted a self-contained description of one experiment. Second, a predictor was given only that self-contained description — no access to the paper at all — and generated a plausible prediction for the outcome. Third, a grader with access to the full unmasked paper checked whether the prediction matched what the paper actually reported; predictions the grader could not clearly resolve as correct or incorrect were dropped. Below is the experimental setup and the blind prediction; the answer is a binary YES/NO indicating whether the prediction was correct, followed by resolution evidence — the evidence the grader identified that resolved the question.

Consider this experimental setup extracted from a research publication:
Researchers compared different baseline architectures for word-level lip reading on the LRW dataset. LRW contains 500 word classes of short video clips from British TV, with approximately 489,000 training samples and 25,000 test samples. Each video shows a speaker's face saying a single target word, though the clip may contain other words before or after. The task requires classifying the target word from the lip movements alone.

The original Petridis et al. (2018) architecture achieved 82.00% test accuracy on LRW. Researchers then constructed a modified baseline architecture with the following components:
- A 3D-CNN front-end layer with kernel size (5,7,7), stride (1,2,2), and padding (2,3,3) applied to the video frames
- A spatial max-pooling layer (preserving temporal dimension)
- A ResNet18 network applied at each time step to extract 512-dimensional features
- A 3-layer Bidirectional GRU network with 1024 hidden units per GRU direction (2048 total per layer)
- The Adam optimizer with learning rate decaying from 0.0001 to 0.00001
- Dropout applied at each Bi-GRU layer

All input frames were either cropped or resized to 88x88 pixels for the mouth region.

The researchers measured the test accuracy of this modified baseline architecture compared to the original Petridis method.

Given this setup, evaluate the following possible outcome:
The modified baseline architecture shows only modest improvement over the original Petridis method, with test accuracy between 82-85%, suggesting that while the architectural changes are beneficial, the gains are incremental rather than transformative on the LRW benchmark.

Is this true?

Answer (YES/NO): YES